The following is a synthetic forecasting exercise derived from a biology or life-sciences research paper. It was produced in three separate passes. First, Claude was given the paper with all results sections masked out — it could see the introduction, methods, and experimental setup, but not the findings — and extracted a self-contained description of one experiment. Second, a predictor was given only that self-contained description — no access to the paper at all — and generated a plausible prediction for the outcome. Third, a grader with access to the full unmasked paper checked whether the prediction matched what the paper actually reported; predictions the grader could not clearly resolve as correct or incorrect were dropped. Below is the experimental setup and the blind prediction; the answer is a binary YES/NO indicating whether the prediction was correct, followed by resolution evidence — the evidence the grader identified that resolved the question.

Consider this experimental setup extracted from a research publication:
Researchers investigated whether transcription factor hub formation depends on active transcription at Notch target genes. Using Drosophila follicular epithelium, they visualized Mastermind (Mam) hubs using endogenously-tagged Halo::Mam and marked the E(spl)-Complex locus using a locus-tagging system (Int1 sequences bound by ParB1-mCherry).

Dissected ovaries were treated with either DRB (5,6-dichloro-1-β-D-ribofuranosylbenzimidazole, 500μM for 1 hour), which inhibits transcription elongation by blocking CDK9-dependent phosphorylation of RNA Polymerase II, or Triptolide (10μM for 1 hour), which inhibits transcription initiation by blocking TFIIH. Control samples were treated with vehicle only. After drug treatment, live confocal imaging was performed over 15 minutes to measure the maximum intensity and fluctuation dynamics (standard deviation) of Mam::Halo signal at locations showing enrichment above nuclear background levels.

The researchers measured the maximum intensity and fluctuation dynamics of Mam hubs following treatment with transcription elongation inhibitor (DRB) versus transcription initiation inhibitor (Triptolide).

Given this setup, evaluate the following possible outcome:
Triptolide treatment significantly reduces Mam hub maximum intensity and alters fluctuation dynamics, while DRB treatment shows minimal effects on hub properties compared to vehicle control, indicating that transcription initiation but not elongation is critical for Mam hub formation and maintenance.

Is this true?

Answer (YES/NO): NO